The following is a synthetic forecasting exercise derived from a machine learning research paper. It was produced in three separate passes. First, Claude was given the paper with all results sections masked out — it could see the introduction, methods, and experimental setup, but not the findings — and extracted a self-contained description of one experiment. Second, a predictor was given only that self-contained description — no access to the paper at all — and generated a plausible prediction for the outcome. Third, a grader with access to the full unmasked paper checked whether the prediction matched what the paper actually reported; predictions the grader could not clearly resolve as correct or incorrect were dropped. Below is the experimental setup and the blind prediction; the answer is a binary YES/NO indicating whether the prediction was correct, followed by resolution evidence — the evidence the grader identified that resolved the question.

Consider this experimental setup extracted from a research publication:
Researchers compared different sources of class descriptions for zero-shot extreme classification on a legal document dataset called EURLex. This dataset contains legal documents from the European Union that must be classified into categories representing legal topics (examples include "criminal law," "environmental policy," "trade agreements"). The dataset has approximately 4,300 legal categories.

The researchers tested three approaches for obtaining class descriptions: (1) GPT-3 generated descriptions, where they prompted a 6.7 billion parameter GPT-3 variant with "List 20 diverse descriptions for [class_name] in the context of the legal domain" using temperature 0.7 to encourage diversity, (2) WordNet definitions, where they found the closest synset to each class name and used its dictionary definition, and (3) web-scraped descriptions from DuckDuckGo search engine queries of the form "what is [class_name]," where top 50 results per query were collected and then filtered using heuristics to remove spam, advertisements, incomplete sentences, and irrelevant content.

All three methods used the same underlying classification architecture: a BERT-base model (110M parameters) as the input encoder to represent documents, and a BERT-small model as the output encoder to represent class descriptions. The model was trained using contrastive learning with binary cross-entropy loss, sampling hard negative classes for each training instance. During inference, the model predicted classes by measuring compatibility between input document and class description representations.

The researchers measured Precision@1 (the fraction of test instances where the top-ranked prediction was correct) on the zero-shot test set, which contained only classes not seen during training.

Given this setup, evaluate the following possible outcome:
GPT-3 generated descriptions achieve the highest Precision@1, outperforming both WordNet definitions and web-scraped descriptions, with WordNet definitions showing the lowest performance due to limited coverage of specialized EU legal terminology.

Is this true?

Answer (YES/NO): NO